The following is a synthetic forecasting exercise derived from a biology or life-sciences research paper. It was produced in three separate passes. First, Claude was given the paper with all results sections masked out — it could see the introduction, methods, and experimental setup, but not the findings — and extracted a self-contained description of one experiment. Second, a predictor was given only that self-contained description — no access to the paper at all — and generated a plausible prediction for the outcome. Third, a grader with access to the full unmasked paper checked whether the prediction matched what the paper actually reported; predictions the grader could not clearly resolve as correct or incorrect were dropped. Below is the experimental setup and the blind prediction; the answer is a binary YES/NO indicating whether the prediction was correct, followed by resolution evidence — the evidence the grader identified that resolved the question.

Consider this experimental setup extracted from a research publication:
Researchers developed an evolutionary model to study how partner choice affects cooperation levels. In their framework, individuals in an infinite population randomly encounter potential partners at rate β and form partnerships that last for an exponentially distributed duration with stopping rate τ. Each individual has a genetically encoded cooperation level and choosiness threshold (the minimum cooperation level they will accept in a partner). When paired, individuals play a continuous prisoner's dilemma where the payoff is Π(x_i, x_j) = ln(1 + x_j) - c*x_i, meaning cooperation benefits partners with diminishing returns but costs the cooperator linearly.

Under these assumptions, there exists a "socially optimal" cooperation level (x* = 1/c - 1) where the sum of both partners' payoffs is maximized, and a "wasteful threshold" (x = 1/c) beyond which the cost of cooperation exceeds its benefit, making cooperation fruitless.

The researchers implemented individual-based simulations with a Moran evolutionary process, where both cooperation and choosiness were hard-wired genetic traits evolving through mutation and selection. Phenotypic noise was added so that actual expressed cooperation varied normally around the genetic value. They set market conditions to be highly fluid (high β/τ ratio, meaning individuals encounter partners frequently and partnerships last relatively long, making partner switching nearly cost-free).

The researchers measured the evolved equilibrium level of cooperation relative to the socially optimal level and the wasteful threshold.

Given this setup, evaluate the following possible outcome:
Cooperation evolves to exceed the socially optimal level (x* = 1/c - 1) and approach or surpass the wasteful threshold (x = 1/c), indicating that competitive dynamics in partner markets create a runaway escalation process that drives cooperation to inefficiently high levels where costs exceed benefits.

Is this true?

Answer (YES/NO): YES